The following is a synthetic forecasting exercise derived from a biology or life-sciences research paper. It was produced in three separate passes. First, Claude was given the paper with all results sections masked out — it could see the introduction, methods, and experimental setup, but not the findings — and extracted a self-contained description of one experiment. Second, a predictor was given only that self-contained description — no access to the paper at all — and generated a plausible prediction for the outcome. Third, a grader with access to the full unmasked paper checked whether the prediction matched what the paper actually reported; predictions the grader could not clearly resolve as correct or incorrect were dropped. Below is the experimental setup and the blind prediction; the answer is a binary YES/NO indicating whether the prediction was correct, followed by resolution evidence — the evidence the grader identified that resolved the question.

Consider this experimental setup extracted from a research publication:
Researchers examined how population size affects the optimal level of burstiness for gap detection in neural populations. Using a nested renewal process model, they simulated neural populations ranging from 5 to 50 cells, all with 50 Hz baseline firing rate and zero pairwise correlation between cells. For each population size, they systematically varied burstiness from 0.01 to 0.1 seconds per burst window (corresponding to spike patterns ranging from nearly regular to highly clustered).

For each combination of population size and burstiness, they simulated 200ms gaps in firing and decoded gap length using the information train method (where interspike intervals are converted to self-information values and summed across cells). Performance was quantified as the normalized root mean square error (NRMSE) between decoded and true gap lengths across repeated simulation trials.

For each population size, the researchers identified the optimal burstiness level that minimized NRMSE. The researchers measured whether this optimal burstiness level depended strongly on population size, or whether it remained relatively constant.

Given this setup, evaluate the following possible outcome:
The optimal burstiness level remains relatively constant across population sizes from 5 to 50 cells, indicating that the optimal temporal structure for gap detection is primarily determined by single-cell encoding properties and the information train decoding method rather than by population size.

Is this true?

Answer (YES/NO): YES